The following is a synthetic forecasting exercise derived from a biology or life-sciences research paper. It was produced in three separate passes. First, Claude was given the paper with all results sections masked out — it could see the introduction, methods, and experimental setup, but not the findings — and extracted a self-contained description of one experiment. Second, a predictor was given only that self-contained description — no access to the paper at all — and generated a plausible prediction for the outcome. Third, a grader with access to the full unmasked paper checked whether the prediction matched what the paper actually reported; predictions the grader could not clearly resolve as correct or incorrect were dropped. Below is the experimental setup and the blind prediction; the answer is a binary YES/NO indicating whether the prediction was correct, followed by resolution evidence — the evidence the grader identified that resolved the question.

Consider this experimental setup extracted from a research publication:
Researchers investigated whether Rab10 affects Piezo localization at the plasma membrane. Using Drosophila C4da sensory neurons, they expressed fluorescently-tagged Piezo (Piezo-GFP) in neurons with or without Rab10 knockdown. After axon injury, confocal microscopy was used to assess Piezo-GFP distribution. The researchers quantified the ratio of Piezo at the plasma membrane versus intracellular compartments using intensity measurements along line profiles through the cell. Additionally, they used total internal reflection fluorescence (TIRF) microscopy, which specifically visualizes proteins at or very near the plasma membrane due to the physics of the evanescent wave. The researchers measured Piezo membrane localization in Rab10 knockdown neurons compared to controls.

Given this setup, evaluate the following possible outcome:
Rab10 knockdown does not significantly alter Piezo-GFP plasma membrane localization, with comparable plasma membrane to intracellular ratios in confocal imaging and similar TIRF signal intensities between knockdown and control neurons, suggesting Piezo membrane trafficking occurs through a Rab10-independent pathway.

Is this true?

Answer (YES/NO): NO